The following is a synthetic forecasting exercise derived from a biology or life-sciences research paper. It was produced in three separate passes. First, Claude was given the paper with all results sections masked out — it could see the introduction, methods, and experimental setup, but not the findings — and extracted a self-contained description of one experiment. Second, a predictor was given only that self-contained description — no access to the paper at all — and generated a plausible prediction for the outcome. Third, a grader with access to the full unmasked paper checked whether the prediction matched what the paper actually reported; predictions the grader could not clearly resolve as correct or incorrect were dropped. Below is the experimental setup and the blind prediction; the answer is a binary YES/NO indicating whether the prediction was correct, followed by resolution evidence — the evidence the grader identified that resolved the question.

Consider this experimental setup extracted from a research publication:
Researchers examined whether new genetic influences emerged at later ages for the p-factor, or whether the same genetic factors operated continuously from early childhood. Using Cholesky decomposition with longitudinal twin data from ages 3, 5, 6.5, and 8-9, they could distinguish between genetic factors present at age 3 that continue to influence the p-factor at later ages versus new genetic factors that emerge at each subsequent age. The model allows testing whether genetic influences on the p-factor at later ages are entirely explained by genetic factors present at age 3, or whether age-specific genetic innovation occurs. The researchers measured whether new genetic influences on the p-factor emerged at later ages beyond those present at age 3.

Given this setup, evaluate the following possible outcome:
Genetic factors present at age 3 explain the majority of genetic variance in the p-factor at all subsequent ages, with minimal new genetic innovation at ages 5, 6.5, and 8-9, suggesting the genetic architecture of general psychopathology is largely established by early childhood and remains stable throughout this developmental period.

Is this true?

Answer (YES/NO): NO